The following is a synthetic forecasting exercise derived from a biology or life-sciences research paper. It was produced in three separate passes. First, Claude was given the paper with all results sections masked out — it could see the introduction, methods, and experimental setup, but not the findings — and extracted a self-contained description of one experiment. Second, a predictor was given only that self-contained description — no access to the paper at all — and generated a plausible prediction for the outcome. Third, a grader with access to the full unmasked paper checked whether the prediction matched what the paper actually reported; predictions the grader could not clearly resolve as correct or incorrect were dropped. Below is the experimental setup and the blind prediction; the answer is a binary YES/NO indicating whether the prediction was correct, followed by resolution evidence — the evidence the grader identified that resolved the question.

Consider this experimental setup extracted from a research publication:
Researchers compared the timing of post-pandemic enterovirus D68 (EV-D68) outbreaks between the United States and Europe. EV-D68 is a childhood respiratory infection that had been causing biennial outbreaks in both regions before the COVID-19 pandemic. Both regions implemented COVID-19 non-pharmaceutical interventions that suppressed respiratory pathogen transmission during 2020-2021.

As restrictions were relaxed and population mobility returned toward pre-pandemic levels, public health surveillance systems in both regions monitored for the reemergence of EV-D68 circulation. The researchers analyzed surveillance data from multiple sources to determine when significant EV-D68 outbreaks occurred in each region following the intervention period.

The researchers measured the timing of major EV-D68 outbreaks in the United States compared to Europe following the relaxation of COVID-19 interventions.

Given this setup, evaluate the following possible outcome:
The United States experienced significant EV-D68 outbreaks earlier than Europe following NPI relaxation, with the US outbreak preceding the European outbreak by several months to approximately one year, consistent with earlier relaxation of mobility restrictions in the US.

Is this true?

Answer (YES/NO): NO